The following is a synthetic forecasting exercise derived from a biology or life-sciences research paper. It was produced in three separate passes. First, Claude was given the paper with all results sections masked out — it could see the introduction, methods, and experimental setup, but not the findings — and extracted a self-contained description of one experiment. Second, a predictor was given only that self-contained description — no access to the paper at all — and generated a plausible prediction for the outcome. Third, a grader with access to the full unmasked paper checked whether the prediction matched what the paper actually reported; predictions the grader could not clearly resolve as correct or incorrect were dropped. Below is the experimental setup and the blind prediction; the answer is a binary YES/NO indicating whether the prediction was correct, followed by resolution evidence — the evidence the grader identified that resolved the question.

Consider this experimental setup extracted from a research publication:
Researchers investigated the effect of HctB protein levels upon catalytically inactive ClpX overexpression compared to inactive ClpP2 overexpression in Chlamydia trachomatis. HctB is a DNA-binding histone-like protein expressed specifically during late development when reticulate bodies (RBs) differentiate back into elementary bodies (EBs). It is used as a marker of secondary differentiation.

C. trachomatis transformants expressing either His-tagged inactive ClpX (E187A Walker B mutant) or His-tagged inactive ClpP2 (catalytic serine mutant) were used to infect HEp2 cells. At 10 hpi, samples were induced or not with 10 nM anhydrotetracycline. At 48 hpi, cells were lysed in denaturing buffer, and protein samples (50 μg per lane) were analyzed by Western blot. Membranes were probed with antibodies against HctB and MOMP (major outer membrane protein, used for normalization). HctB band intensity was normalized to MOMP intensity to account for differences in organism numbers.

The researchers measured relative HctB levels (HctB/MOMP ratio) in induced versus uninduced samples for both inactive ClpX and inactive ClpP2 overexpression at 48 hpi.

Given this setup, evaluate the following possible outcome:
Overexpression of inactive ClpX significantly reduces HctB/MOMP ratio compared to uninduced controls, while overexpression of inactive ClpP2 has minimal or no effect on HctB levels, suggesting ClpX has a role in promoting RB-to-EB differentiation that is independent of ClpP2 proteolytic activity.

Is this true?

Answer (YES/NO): NO